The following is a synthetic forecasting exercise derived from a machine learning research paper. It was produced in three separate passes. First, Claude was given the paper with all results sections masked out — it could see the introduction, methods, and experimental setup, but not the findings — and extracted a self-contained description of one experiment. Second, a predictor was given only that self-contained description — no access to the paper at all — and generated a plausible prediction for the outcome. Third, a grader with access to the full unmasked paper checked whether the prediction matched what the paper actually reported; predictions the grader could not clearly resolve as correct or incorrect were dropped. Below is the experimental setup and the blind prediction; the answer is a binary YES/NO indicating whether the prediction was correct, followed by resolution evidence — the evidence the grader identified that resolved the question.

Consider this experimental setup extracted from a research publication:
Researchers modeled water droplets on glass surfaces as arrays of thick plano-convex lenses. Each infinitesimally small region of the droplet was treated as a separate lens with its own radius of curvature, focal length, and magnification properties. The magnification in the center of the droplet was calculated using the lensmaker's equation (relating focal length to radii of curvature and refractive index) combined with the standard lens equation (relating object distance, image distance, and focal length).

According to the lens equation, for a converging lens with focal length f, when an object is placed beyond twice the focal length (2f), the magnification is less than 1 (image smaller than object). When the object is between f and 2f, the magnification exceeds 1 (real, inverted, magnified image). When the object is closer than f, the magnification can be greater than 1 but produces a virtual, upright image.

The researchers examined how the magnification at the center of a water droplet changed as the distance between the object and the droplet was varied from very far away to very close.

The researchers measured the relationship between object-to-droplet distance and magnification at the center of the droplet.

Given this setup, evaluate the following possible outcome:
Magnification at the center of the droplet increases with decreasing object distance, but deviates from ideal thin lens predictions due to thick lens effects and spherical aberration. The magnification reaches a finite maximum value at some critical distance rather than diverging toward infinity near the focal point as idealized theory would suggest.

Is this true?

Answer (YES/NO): NO